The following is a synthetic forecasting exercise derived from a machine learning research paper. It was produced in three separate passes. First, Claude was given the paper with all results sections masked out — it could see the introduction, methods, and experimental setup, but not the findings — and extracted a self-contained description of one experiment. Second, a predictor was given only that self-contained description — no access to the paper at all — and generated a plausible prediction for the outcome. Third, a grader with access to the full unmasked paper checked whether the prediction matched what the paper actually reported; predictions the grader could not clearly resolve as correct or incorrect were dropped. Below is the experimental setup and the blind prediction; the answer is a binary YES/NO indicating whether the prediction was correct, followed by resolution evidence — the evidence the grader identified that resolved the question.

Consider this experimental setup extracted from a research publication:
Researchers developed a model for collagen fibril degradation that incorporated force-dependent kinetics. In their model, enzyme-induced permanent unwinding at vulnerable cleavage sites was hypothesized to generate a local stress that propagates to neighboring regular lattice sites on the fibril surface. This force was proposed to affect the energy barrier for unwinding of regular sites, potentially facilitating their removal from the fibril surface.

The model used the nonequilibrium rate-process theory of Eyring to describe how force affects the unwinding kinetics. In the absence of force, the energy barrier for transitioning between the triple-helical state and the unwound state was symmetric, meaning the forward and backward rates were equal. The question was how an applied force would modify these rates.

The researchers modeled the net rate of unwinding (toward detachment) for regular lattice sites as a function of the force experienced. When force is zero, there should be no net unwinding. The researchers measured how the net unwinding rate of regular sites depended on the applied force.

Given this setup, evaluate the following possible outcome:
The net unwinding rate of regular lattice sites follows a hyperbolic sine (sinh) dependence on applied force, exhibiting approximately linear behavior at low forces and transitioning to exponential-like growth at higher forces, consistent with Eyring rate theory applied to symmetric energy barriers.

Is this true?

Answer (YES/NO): YES